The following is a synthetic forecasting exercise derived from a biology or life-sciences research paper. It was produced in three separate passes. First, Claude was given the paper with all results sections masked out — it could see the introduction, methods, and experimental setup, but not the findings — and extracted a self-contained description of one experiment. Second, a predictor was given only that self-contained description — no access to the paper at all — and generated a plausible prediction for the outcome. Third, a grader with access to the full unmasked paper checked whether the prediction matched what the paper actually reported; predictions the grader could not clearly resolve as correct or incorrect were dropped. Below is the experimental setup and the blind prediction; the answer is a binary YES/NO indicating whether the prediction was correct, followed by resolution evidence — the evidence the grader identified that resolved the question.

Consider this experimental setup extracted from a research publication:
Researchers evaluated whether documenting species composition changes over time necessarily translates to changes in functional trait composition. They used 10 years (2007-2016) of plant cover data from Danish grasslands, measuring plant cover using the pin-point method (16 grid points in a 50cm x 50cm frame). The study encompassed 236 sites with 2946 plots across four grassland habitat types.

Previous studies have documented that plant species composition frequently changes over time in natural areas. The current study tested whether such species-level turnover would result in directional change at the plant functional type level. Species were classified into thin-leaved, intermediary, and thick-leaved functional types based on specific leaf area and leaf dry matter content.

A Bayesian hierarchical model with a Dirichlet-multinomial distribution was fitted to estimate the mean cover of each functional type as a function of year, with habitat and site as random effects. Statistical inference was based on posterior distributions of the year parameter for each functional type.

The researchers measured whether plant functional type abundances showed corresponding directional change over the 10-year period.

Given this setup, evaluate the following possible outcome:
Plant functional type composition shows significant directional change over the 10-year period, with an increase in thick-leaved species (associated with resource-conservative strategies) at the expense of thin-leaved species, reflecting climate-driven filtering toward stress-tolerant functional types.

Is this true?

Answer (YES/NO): NO